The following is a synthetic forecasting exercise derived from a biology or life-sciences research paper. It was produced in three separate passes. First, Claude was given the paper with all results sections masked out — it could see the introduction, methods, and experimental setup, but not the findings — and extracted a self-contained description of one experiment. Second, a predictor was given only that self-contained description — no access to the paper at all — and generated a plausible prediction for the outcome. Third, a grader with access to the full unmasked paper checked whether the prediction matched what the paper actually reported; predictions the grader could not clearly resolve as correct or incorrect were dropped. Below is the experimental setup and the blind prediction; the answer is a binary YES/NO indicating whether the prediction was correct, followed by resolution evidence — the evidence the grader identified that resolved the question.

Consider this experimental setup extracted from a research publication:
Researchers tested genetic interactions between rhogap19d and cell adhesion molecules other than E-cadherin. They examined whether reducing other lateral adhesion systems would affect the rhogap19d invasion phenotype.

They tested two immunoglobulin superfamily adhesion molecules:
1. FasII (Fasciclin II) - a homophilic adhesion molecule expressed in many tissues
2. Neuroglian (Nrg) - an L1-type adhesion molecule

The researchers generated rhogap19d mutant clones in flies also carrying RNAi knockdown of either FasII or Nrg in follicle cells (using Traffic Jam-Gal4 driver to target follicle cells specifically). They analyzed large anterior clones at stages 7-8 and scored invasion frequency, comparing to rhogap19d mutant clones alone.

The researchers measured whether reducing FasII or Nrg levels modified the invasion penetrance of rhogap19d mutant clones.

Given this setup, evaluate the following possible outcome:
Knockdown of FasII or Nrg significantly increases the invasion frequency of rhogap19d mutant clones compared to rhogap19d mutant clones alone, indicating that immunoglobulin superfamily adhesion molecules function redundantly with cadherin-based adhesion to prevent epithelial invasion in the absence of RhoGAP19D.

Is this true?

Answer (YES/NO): YES